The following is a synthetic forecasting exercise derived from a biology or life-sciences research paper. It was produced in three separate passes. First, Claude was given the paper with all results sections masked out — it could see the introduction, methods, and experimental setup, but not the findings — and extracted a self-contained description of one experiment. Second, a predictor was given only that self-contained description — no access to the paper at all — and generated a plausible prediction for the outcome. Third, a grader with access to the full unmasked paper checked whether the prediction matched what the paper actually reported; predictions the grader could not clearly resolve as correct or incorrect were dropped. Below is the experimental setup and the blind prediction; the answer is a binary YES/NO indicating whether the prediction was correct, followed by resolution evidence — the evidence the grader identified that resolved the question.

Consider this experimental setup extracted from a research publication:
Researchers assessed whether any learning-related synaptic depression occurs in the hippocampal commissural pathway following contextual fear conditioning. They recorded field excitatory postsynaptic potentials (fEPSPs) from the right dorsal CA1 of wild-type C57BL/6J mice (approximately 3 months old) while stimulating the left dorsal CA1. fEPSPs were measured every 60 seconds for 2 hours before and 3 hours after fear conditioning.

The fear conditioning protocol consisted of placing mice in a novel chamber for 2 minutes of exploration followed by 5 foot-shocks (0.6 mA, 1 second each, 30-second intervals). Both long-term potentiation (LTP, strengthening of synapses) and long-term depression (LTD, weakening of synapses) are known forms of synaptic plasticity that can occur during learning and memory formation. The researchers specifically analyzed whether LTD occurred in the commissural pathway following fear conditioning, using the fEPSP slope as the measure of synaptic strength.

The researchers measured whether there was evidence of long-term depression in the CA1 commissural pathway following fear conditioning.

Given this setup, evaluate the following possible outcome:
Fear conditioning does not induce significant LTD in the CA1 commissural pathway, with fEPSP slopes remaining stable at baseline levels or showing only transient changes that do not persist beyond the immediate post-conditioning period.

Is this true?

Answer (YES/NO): YES